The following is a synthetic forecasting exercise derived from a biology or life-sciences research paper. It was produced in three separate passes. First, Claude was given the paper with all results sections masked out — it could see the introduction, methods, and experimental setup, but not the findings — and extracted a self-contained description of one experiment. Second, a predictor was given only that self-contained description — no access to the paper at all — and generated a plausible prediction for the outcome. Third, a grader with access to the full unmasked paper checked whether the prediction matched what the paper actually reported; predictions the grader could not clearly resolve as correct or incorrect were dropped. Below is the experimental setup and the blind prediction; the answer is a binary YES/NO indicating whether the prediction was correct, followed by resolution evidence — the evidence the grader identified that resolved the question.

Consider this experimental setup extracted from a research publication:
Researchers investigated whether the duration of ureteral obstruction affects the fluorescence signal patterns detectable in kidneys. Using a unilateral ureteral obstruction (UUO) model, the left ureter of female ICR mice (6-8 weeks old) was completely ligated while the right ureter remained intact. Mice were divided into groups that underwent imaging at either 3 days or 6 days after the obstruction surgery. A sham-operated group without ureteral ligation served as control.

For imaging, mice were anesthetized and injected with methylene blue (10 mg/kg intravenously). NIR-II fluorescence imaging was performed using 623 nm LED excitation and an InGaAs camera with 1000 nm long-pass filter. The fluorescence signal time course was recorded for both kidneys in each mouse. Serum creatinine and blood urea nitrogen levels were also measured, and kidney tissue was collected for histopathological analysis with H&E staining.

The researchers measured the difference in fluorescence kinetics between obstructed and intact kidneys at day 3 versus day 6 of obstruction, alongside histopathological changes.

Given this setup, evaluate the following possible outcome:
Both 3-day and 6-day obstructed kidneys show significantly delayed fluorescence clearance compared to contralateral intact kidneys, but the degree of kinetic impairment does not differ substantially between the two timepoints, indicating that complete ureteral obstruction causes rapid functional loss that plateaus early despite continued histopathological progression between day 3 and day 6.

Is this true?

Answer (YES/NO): NO